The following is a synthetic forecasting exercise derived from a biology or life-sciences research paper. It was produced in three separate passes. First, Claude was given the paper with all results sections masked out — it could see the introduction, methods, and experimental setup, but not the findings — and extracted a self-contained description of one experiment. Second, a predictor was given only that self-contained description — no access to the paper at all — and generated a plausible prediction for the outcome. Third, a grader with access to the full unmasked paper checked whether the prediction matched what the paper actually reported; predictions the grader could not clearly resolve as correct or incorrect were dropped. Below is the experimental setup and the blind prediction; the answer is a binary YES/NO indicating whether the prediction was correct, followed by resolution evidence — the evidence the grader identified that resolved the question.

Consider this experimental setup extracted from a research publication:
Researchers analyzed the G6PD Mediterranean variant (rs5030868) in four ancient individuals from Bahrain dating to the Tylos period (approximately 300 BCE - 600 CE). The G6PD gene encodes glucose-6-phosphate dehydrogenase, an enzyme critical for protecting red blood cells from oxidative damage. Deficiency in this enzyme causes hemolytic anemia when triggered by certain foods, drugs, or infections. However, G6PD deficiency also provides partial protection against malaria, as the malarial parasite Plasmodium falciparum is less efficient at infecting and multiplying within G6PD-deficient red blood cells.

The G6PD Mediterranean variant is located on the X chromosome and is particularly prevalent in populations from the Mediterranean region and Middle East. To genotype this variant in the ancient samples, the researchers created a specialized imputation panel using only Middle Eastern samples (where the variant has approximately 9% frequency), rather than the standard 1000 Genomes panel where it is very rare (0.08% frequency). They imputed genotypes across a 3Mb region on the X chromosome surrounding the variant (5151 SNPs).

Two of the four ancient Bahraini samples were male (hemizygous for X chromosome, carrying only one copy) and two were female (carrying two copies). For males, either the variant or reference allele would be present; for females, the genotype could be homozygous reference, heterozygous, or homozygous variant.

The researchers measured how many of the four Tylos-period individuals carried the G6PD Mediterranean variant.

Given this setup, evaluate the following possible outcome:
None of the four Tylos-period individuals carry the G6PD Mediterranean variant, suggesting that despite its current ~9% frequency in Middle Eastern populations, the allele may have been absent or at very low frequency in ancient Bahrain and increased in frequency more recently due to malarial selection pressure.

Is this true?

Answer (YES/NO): NO